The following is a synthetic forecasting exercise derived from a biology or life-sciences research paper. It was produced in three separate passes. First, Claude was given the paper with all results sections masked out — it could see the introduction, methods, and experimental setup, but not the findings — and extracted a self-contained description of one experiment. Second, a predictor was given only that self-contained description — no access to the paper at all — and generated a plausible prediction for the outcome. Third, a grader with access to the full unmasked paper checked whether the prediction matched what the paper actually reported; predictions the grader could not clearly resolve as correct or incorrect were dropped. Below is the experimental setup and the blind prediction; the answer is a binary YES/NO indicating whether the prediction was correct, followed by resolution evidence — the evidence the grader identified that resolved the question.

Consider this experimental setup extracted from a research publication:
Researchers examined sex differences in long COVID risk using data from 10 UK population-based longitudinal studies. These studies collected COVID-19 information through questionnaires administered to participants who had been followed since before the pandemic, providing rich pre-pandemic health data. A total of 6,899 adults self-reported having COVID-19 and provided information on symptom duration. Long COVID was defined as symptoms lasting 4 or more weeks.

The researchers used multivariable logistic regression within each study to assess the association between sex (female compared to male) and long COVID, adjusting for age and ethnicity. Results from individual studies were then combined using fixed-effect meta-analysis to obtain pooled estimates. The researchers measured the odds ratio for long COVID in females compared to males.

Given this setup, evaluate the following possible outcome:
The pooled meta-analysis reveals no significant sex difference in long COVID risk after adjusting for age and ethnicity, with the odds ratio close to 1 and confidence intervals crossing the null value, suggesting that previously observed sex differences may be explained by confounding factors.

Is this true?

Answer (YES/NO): NO